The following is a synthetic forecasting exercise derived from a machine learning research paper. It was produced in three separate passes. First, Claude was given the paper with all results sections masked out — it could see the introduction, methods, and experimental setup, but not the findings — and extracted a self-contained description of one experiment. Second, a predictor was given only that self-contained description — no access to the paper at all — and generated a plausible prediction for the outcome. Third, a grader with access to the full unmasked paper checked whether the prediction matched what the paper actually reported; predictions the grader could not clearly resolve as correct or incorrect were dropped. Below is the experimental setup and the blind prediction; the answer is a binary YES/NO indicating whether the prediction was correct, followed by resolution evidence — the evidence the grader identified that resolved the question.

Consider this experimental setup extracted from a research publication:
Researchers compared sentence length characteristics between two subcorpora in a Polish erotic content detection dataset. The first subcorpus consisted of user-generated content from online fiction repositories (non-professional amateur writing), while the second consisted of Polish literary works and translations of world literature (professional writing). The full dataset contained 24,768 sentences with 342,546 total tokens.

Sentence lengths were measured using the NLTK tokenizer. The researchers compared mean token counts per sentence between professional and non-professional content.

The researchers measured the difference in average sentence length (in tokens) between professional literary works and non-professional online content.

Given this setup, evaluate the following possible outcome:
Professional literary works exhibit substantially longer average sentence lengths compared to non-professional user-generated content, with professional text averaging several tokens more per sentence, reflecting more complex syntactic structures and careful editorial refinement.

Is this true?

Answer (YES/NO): YES